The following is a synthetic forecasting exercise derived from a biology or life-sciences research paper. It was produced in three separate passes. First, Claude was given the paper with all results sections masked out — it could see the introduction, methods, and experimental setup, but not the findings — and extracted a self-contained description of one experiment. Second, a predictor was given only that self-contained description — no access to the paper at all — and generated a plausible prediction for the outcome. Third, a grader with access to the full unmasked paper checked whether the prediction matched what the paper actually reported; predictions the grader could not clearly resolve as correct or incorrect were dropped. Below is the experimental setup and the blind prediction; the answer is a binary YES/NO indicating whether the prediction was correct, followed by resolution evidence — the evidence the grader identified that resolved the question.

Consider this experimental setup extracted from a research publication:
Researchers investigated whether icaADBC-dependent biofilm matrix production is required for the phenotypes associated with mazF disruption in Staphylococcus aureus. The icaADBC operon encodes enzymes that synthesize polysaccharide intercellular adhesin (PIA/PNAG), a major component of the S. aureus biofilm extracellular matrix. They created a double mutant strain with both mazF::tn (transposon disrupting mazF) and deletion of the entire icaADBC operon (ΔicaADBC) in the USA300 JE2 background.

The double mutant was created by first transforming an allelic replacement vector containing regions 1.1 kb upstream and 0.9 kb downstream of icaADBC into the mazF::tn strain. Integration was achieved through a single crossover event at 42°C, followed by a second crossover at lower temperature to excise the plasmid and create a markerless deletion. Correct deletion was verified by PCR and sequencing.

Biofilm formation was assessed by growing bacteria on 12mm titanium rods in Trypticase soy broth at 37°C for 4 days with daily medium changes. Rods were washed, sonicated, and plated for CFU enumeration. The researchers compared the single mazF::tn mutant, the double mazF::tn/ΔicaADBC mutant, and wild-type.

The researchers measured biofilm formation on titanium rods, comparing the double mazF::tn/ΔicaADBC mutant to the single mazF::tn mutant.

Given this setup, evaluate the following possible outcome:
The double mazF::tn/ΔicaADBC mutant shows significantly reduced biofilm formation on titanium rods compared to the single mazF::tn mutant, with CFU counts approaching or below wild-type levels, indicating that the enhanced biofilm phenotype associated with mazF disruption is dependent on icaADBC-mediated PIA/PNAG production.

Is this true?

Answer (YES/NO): YES